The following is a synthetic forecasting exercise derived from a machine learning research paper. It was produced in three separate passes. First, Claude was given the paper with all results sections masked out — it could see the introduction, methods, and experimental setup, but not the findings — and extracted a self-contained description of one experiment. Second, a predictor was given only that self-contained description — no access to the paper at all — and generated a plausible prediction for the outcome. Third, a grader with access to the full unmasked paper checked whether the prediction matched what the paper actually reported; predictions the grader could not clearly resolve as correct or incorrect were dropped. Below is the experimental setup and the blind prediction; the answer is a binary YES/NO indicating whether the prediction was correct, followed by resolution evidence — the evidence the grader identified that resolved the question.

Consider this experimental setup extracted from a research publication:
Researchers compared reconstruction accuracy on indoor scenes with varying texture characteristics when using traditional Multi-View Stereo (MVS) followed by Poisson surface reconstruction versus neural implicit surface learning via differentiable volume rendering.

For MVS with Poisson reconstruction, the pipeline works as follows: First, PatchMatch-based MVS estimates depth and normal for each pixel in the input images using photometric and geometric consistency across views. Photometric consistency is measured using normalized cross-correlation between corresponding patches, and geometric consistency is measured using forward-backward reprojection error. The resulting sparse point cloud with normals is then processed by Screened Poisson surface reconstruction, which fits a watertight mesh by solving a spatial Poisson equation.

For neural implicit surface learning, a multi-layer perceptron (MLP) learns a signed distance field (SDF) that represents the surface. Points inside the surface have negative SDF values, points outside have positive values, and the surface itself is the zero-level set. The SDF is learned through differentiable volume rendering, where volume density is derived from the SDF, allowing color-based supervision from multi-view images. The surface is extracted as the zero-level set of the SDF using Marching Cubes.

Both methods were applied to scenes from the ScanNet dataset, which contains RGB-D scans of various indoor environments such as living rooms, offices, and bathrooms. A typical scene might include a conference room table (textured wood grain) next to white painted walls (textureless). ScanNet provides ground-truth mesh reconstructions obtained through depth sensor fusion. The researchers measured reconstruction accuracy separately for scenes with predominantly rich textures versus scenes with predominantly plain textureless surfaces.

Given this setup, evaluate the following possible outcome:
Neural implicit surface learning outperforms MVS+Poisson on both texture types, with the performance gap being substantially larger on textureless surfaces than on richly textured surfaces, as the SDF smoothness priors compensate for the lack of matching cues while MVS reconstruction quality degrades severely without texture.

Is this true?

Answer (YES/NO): NO